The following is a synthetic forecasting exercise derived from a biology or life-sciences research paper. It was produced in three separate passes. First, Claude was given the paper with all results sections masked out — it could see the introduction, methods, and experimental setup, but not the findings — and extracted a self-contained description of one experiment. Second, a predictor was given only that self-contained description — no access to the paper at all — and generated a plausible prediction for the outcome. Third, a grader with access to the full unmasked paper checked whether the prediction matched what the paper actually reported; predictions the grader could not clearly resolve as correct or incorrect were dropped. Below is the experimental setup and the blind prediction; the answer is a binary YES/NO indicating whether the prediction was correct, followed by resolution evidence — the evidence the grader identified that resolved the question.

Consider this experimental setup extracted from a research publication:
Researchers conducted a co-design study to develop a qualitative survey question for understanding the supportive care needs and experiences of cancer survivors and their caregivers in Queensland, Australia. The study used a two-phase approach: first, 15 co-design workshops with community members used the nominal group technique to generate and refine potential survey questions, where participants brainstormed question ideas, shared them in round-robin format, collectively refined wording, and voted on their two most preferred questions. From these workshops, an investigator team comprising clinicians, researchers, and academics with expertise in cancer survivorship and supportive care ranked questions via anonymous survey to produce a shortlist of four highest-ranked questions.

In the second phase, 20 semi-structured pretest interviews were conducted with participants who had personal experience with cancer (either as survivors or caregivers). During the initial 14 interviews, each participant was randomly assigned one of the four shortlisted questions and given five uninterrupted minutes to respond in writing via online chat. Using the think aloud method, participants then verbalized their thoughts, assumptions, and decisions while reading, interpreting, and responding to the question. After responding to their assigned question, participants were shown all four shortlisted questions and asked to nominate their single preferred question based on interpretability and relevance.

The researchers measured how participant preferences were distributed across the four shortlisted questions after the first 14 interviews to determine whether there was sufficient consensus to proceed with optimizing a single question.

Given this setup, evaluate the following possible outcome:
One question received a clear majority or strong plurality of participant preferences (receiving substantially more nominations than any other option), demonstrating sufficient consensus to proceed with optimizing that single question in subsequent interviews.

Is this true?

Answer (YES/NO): YES